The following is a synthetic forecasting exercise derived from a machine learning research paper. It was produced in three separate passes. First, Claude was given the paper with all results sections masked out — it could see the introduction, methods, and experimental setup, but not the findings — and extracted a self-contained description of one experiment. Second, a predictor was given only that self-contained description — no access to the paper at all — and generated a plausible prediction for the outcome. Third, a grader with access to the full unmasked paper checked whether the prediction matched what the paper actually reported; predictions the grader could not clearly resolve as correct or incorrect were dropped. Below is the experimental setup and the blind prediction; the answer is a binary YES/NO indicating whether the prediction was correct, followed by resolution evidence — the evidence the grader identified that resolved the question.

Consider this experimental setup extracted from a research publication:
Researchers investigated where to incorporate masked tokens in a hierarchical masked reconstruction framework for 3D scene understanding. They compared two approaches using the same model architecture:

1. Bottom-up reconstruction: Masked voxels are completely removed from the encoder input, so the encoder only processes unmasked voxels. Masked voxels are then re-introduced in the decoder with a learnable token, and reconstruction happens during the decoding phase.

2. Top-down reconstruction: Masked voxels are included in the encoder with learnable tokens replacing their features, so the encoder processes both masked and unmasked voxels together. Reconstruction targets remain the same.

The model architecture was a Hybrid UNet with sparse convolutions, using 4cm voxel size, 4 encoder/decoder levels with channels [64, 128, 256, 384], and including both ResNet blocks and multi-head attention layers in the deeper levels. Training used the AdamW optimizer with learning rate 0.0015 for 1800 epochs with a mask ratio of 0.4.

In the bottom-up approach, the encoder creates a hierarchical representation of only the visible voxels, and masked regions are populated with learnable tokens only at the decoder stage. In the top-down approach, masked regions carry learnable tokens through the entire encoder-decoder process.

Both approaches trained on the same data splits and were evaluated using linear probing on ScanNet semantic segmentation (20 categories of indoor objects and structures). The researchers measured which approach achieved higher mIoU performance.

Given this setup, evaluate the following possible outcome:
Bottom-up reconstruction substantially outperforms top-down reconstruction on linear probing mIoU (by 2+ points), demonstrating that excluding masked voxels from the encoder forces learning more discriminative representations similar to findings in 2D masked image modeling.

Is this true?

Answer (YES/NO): YES